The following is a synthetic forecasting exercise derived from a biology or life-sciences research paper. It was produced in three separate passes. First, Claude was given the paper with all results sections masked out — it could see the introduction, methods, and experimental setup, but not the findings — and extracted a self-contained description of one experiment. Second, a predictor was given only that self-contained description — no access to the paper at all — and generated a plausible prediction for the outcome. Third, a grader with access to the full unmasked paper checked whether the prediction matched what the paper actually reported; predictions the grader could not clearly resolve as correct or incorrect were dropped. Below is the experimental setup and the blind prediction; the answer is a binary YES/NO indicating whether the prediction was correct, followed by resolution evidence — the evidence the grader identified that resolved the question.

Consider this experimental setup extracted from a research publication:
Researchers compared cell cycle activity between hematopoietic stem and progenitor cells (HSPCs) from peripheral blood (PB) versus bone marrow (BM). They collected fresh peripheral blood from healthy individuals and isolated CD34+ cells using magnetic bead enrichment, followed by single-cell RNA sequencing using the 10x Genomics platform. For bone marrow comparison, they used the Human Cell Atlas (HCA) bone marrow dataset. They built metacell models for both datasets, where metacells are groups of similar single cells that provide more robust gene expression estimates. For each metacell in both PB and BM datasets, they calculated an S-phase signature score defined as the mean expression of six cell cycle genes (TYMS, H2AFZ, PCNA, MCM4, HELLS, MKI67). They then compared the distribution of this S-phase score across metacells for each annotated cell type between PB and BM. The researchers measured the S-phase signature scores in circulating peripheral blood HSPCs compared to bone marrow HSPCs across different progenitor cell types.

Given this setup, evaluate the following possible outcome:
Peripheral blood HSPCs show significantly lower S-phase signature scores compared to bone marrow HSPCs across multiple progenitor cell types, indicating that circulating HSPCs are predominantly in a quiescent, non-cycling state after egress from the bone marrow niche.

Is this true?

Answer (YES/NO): YES